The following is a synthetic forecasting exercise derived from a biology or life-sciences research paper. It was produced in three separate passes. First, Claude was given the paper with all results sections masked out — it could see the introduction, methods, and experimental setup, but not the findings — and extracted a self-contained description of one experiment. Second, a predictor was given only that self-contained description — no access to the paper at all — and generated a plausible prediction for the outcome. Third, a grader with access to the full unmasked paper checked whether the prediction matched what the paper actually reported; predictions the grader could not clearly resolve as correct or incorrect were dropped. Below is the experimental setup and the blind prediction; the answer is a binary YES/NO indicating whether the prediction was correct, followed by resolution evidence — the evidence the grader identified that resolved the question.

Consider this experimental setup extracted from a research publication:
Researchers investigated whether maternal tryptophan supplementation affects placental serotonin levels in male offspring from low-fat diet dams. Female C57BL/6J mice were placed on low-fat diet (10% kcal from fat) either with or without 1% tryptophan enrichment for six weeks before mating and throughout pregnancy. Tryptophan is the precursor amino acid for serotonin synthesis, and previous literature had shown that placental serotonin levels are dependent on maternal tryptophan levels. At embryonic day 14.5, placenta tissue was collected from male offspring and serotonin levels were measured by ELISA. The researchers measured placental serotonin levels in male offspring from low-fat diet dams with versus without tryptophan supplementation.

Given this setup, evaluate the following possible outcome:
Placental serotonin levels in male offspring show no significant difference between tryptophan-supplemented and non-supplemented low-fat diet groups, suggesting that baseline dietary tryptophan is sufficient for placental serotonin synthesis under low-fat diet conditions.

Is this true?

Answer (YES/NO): NO